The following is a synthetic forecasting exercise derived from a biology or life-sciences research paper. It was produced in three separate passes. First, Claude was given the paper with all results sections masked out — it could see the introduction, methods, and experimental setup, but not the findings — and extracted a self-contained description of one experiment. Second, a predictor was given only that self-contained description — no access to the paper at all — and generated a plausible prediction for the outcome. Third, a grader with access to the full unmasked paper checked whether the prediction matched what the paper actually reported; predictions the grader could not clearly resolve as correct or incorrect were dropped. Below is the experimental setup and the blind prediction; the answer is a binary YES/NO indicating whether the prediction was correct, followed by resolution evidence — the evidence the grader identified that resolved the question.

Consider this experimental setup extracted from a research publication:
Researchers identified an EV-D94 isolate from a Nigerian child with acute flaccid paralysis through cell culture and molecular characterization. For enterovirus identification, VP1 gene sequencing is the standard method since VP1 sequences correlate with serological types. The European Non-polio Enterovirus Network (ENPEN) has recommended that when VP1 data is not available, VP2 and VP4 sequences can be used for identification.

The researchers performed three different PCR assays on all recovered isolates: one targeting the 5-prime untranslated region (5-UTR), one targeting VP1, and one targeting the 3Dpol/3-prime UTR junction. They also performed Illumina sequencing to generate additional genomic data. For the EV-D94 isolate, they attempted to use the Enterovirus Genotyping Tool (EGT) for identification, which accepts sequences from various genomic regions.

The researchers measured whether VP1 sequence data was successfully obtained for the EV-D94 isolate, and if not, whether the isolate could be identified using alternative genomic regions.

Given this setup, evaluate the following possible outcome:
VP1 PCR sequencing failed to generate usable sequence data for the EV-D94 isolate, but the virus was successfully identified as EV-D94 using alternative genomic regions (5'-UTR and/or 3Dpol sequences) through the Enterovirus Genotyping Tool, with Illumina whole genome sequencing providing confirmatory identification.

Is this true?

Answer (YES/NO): NO